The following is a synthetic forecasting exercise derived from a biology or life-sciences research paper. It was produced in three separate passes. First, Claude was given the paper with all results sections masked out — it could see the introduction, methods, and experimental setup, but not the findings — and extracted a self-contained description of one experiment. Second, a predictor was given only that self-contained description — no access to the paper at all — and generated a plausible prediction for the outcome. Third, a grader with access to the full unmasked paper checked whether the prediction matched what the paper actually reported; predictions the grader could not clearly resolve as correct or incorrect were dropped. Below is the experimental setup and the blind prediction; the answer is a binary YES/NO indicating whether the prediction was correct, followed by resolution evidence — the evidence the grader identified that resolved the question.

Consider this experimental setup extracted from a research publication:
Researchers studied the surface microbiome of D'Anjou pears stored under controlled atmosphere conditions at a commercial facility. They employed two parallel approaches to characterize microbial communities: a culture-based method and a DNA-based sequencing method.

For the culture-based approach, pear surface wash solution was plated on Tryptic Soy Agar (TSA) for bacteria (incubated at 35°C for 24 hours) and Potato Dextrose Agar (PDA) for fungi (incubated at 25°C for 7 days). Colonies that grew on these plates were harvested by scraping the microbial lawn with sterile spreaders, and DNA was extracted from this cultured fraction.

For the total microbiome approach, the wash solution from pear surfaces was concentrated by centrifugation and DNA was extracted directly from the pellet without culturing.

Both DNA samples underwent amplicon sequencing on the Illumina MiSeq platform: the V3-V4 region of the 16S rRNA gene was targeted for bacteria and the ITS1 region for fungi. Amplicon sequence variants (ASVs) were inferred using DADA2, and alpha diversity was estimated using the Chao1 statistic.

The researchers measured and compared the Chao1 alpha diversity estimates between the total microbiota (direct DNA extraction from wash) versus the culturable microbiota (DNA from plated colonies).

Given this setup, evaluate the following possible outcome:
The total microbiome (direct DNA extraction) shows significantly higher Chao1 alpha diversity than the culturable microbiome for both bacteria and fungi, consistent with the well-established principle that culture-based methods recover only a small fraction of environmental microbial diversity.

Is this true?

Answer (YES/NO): YES